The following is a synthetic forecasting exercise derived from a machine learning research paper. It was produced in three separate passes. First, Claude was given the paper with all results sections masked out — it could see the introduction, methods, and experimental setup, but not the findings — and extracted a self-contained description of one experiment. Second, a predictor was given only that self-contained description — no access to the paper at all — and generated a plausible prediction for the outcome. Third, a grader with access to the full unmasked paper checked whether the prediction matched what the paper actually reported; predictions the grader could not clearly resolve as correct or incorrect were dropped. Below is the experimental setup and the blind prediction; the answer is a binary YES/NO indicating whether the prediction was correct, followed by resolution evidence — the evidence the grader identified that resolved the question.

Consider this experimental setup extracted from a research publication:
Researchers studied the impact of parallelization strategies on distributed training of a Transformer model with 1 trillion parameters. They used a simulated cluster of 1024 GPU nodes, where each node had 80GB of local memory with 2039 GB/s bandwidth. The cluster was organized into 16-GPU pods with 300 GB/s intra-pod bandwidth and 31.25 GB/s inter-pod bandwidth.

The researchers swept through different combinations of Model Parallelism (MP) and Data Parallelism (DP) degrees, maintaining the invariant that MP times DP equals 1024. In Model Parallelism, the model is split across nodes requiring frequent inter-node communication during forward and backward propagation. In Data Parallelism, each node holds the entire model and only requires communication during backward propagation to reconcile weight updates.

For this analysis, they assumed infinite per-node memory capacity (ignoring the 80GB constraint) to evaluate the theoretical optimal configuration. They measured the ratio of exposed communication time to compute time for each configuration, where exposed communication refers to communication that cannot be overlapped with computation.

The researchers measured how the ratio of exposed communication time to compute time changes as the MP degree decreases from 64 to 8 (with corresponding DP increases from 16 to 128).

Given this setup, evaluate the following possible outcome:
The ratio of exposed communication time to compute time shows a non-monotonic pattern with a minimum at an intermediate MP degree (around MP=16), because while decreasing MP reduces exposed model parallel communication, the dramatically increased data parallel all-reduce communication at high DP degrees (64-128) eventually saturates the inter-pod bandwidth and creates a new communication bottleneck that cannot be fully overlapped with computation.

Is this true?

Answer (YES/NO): NO